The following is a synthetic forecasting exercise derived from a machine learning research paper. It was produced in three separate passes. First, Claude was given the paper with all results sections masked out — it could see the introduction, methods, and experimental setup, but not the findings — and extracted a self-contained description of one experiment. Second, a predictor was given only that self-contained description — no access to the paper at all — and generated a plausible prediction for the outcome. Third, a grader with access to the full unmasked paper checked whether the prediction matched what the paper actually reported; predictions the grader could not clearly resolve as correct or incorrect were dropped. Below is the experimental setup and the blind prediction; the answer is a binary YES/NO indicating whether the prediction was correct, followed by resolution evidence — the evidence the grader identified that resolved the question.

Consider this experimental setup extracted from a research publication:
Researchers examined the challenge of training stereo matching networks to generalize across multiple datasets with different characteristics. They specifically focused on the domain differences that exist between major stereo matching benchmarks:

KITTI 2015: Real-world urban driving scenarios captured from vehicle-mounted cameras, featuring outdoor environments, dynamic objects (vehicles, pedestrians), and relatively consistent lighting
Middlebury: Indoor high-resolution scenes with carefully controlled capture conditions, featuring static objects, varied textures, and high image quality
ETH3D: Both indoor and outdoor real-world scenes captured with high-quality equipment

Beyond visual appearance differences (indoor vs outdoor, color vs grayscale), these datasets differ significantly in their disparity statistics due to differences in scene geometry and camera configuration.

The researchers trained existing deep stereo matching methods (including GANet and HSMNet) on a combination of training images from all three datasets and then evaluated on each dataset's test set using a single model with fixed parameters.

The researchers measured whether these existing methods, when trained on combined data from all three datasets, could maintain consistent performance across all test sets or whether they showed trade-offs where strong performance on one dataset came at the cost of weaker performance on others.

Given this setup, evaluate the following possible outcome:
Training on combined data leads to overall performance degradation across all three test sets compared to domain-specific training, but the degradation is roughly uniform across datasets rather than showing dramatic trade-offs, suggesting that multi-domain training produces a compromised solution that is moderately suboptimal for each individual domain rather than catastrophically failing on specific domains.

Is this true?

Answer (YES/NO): NO